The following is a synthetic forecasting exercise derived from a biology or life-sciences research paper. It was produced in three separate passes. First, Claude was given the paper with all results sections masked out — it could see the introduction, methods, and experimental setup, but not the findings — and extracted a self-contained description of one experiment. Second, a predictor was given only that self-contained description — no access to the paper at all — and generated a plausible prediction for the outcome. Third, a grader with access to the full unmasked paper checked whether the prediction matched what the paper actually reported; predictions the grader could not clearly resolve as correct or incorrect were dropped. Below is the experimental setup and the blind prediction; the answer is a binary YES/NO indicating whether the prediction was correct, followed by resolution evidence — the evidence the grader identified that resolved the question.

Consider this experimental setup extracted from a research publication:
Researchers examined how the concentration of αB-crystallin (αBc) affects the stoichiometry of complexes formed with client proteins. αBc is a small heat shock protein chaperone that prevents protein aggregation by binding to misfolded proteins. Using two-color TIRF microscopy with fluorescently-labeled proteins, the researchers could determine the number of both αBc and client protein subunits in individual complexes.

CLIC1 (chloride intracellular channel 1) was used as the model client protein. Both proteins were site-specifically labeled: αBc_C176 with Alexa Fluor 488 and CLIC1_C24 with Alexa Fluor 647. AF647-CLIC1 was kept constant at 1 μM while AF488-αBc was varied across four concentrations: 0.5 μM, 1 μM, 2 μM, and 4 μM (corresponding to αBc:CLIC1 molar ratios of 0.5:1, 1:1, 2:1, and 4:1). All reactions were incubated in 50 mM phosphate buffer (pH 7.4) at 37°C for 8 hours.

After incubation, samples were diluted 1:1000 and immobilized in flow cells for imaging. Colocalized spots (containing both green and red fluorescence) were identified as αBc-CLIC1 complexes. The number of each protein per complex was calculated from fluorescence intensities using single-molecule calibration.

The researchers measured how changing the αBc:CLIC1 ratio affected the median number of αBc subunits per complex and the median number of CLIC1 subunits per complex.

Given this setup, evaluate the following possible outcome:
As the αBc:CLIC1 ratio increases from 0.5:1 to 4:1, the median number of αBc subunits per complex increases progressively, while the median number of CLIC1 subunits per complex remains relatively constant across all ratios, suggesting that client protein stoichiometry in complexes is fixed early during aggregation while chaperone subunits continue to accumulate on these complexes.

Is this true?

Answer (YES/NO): YES